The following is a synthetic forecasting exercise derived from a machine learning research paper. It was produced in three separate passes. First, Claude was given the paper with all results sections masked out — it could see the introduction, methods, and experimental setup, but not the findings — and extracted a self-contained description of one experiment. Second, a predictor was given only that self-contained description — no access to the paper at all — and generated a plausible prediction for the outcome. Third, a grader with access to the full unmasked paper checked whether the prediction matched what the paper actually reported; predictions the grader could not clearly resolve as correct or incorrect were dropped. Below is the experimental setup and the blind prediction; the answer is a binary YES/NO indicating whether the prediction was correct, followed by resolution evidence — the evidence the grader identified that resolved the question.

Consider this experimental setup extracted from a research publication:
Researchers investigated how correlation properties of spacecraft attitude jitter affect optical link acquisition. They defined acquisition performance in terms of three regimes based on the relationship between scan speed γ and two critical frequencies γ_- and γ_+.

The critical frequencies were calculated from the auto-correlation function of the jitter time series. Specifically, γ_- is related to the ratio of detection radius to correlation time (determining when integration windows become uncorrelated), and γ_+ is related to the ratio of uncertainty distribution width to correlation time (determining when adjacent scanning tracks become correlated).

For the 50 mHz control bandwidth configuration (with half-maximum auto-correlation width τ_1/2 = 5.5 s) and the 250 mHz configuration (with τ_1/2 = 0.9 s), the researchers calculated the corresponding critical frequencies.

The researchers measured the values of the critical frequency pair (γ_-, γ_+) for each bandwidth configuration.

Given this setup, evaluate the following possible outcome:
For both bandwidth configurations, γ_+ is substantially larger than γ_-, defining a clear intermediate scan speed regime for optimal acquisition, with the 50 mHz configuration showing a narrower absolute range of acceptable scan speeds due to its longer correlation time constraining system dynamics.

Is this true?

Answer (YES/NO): NO